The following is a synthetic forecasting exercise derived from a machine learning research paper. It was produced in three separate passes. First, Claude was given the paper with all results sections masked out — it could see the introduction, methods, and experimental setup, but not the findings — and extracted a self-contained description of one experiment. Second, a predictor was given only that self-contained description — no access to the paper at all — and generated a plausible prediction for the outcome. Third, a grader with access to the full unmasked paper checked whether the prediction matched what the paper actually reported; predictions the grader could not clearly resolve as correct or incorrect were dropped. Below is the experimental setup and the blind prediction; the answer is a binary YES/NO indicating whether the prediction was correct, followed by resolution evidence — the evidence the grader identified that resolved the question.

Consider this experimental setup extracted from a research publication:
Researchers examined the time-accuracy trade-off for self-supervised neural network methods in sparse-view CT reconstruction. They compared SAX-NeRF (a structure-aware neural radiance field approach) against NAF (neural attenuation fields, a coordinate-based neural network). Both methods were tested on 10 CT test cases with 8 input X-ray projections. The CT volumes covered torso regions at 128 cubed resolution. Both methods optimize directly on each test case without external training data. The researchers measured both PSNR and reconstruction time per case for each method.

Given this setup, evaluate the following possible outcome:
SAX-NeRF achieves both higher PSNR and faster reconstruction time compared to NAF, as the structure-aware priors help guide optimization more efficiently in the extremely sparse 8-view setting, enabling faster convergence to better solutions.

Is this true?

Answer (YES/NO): NO